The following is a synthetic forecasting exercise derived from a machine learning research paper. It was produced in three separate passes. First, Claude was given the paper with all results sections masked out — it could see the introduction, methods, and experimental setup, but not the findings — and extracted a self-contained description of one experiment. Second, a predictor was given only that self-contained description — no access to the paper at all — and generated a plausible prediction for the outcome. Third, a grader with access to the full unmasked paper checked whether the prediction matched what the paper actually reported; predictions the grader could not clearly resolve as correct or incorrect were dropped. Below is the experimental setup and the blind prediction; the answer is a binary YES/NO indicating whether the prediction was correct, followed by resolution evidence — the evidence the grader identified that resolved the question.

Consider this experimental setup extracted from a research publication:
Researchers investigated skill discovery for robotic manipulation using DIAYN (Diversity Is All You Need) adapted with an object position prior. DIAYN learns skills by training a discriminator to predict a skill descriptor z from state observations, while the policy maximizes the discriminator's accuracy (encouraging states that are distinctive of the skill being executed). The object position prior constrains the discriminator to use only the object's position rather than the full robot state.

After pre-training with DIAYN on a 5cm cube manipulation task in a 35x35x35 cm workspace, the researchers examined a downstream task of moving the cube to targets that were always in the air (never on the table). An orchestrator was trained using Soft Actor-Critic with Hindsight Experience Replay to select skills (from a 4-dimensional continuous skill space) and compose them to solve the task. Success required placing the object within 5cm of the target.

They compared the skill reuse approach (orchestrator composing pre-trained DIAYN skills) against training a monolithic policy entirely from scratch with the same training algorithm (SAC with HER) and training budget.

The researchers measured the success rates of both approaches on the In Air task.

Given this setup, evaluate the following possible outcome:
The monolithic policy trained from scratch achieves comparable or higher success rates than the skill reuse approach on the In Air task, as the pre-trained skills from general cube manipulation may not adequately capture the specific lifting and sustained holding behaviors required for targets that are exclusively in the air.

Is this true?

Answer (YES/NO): YES